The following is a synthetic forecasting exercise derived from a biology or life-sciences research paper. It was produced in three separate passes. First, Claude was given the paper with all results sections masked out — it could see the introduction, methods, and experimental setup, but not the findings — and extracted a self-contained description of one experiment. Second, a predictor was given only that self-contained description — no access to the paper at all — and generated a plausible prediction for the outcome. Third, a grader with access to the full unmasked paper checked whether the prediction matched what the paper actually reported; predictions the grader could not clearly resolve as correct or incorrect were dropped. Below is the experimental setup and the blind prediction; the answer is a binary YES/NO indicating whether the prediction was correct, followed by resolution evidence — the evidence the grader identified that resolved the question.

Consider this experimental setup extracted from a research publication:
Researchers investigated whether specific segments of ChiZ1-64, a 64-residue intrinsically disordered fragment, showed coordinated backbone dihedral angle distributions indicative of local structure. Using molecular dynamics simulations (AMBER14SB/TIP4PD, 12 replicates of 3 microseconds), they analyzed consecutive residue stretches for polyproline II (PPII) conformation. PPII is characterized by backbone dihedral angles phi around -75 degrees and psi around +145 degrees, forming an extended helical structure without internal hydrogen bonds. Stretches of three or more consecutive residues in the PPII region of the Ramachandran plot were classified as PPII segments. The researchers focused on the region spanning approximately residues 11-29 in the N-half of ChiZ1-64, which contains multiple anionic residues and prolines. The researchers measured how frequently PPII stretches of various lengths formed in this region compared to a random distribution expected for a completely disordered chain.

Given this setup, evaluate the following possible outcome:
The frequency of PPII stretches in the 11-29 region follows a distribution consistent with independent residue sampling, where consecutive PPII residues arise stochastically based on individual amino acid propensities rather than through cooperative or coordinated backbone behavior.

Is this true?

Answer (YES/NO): NO